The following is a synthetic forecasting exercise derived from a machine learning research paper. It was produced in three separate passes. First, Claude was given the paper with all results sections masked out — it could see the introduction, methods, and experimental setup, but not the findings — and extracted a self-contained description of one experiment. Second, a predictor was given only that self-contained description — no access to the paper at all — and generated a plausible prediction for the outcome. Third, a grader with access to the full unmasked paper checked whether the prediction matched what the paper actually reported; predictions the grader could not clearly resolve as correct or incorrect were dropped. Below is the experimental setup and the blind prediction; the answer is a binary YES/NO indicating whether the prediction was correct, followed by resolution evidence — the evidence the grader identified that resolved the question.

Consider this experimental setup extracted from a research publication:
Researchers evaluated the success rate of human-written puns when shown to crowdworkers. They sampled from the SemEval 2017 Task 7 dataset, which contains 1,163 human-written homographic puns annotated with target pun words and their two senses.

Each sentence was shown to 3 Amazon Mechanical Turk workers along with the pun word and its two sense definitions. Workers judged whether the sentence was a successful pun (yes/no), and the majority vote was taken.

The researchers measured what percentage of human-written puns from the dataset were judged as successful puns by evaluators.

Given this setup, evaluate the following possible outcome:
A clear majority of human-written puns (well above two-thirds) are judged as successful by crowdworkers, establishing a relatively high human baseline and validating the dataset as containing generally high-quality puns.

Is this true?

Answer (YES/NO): NO